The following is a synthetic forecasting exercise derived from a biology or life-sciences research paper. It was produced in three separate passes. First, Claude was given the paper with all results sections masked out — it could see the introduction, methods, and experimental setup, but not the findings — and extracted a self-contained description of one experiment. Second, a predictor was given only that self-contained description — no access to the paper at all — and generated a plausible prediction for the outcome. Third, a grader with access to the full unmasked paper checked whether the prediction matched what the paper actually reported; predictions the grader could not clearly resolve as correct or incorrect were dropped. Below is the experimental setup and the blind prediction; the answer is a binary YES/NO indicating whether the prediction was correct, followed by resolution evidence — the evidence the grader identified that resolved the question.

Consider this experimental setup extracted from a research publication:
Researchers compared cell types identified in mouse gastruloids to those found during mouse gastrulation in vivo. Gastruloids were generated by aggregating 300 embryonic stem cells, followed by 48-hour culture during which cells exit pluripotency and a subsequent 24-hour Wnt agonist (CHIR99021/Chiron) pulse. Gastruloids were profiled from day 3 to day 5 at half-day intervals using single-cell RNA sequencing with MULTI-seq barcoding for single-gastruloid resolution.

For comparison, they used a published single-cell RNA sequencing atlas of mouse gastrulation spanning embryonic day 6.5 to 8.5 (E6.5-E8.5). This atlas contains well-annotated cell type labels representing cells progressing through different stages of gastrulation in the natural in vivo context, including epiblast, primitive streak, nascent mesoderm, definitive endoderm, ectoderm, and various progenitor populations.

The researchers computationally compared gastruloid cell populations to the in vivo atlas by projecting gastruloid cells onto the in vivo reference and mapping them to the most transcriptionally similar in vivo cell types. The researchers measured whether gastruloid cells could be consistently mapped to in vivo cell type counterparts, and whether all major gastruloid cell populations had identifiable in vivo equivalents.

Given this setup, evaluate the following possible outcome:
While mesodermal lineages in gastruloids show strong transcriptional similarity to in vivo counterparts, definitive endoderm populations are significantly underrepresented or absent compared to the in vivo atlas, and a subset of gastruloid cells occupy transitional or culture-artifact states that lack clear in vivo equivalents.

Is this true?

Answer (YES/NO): NO